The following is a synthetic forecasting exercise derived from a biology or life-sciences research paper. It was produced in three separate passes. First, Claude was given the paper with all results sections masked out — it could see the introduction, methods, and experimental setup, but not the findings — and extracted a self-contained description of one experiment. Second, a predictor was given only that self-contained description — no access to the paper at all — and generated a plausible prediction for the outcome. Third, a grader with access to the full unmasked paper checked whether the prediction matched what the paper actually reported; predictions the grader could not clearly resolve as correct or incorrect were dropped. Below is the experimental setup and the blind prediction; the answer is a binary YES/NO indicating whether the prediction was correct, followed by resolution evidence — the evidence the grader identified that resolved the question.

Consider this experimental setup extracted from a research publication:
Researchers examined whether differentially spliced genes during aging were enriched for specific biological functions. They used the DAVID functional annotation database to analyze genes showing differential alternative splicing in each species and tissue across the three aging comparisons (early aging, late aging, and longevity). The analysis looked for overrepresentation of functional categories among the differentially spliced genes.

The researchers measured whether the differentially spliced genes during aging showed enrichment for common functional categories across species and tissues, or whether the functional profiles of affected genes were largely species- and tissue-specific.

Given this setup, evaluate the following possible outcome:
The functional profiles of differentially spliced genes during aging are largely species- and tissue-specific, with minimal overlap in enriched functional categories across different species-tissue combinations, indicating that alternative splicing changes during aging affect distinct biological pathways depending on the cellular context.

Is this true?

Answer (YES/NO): NO